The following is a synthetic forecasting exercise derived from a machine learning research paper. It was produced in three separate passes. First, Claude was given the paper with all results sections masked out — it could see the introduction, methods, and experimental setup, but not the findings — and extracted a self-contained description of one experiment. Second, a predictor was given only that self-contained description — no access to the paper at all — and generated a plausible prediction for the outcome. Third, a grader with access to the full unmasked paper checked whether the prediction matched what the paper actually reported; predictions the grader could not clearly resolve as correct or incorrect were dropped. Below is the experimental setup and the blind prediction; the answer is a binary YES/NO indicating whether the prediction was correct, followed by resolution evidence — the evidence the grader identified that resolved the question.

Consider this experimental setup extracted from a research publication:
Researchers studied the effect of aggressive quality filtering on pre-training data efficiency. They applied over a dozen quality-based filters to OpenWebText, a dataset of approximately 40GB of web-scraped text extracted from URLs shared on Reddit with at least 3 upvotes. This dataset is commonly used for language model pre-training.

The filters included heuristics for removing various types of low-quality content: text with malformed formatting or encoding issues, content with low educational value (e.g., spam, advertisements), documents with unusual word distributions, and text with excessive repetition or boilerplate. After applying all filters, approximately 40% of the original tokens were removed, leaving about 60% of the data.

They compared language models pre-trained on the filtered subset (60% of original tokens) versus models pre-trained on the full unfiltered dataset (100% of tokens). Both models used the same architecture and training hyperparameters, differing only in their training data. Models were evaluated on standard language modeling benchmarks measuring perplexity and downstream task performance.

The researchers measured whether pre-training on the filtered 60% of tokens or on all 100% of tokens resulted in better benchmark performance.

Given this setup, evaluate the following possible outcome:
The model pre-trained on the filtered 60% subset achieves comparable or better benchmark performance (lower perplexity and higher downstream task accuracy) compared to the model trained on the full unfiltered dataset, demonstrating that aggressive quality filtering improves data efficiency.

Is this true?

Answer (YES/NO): YES